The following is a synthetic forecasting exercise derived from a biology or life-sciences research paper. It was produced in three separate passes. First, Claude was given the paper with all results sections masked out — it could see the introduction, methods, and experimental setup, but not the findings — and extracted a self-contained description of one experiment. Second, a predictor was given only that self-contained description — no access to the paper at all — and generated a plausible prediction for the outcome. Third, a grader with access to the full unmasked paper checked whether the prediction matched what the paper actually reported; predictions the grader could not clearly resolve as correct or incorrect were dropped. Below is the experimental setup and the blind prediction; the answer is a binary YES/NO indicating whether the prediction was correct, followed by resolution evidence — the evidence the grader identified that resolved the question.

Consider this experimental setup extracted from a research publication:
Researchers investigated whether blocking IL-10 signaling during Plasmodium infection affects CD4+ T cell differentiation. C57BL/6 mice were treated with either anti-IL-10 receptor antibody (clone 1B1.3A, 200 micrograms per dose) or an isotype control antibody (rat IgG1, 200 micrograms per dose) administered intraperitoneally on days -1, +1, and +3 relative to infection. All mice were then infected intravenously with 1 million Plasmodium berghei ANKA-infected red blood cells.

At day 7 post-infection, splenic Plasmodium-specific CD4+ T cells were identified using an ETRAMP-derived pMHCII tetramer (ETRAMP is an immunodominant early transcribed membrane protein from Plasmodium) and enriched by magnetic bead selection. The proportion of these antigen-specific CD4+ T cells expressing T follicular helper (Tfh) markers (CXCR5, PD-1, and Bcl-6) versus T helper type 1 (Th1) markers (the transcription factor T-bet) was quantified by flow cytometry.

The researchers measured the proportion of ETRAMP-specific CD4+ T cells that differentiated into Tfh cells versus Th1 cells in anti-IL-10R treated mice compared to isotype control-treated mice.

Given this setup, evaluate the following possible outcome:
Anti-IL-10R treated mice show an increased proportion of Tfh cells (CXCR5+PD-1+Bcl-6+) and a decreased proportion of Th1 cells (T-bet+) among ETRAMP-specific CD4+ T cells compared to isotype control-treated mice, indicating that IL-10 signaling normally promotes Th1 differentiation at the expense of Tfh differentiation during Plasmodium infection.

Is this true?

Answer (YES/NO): NO